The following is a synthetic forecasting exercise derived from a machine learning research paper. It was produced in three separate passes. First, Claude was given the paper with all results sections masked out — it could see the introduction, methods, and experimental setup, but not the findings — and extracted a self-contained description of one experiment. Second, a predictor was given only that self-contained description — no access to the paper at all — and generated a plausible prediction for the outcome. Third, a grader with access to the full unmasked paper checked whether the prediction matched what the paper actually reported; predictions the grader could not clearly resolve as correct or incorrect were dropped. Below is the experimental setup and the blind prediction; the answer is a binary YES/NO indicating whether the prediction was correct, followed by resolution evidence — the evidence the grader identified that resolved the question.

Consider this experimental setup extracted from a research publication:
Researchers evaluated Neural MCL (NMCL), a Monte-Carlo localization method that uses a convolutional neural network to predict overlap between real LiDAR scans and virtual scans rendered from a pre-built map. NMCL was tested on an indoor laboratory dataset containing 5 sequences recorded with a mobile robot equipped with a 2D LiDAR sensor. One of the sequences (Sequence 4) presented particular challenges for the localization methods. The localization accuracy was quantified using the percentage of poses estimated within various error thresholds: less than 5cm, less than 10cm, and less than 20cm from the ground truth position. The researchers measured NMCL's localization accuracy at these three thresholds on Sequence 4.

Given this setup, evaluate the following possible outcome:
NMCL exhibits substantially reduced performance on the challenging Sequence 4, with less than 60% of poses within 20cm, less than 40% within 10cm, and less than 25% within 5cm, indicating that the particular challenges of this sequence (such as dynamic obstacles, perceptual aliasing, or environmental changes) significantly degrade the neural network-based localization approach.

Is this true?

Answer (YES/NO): NO